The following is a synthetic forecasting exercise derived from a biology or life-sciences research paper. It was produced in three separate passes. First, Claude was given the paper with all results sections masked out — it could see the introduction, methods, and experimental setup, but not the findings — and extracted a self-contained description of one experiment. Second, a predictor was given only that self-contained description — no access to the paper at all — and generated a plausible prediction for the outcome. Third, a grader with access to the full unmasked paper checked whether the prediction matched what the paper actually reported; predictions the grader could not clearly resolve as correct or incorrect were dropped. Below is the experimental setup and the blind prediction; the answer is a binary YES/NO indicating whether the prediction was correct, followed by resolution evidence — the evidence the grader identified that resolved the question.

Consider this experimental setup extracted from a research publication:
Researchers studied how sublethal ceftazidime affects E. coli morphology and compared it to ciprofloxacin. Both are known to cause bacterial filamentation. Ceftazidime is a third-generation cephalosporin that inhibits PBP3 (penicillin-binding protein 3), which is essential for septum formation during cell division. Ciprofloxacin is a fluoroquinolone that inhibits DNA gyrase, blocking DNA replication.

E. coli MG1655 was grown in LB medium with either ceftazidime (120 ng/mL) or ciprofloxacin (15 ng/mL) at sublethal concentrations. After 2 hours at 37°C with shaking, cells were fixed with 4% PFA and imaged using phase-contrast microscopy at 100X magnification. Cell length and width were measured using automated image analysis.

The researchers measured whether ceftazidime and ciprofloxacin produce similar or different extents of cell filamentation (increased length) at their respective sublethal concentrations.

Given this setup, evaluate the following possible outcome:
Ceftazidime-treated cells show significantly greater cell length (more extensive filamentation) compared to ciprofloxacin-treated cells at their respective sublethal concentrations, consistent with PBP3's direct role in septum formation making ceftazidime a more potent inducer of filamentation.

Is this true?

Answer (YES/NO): YES